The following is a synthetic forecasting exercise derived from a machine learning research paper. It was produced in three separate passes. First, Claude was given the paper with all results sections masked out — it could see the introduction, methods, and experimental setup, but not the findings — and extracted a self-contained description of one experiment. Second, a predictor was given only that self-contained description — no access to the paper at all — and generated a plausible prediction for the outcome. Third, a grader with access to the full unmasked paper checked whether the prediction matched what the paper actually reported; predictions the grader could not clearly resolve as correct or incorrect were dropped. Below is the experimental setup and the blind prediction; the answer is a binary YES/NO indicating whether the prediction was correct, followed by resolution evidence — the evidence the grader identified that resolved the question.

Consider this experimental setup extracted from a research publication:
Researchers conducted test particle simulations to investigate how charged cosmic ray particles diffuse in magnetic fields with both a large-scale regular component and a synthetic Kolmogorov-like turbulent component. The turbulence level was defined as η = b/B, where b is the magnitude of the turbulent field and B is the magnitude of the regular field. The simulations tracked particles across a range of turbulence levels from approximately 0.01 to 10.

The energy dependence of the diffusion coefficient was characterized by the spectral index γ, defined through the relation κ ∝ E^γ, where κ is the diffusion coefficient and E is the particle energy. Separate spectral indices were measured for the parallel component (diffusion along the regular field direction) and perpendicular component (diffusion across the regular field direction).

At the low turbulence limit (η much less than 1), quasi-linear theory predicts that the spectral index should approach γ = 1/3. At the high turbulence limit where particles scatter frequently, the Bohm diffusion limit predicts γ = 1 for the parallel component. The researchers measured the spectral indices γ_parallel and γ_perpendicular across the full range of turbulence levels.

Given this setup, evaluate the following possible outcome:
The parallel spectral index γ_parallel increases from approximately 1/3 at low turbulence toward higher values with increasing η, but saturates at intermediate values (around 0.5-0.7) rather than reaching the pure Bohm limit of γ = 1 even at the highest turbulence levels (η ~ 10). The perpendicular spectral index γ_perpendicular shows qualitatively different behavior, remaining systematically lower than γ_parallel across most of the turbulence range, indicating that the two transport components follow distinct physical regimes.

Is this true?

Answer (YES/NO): NO